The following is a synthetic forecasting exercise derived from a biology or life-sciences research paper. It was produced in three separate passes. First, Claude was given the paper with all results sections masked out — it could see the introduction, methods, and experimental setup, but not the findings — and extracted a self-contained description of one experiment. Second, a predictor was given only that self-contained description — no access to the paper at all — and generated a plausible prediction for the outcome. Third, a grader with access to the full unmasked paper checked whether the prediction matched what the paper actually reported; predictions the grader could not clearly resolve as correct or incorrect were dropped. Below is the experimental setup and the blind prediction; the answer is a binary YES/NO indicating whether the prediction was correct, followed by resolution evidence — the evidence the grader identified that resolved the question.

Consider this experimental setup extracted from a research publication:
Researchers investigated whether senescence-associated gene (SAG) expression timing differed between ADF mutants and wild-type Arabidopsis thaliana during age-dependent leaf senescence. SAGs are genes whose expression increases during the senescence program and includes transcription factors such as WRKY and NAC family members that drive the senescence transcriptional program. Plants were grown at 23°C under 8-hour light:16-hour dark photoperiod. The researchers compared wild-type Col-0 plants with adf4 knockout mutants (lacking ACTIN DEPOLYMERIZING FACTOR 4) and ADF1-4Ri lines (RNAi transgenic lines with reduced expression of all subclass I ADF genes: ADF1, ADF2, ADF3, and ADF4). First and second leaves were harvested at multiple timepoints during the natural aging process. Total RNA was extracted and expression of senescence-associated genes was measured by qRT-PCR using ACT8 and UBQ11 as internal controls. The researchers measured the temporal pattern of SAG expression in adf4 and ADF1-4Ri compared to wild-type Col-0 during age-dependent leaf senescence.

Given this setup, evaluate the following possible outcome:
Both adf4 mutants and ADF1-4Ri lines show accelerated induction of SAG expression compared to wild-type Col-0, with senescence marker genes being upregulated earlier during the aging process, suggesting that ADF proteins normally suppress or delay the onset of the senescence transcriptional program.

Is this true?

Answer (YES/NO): YES